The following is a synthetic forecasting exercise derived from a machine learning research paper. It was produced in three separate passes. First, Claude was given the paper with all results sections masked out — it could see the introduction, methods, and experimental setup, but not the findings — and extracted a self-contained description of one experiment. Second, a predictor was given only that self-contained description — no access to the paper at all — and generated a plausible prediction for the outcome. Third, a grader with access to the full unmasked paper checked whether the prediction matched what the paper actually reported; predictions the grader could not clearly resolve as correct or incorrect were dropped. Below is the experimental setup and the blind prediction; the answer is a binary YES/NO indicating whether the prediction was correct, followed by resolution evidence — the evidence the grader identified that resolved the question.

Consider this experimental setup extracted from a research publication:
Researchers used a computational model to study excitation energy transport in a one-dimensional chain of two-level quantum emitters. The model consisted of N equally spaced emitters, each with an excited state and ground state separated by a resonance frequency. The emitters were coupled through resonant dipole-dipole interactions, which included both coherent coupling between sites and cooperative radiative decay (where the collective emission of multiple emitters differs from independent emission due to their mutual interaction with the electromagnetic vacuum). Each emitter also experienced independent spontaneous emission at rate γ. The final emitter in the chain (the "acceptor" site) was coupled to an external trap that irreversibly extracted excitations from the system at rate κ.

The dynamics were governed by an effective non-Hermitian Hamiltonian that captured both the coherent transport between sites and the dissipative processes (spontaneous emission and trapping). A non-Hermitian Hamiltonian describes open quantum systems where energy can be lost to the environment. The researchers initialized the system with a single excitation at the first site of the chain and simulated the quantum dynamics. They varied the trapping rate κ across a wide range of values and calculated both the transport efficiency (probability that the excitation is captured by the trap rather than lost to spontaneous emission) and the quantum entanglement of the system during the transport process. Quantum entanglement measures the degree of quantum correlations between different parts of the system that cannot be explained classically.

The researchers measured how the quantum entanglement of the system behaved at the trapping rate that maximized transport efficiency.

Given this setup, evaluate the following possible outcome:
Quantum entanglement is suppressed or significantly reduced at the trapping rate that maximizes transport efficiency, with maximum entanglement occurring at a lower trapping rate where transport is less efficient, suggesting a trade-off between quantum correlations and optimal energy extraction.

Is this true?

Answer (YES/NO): YES